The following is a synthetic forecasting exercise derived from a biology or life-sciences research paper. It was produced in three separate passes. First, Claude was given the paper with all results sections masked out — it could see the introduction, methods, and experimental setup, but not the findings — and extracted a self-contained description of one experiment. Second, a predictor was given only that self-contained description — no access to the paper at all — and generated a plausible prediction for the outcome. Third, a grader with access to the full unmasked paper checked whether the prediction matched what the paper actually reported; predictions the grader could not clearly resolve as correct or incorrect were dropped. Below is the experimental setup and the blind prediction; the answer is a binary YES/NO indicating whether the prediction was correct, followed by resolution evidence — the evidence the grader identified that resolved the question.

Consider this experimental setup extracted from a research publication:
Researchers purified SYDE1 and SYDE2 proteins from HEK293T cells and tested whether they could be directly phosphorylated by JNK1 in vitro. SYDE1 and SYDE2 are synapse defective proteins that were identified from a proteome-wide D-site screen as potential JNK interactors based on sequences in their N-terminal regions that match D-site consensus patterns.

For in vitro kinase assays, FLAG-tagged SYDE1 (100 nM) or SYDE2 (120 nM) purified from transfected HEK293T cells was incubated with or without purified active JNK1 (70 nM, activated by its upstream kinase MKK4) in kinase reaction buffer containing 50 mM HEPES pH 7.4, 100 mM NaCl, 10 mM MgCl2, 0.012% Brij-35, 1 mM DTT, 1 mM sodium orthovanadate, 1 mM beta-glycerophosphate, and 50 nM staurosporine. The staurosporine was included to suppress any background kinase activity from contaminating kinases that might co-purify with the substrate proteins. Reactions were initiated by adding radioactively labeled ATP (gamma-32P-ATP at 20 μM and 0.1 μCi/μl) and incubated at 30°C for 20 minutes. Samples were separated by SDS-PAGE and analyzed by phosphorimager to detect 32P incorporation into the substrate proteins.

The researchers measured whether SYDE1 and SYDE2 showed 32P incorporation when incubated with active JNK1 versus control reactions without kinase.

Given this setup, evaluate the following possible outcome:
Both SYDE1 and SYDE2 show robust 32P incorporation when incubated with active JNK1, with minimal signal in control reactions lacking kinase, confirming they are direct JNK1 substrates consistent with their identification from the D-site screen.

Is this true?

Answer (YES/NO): YES